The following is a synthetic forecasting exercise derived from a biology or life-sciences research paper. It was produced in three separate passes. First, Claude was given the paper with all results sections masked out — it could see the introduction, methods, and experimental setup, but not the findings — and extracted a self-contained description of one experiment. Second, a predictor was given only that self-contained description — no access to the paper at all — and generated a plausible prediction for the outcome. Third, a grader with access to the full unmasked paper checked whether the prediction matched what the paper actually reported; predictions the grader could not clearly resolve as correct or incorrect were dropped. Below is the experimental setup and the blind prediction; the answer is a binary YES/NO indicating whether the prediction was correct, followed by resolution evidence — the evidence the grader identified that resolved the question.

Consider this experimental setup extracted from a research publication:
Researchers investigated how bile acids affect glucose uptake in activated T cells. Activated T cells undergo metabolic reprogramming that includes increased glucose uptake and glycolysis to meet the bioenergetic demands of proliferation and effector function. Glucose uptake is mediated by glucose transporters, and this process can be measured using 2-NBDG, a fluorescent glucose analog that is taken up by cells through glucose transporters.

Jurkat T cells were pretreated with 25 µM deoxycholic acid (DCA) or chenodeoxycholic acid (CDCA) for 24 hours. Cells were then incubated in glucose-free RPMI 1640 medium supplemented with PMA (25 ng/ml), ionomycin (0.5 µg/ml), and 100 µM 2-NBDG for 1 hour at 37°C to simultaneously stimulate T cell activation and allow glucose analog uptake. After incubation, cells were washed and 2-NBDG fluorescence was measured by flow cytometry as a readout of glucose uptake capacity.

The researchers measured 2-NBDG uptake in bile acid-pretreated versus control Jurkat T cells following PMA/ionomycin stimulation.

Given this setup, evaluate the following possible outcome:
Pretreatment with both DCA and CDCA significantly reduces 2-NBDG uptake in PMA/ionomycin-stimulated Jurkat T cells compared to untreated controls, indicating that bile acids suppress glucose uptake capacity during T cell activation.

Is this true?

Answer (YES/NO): YES